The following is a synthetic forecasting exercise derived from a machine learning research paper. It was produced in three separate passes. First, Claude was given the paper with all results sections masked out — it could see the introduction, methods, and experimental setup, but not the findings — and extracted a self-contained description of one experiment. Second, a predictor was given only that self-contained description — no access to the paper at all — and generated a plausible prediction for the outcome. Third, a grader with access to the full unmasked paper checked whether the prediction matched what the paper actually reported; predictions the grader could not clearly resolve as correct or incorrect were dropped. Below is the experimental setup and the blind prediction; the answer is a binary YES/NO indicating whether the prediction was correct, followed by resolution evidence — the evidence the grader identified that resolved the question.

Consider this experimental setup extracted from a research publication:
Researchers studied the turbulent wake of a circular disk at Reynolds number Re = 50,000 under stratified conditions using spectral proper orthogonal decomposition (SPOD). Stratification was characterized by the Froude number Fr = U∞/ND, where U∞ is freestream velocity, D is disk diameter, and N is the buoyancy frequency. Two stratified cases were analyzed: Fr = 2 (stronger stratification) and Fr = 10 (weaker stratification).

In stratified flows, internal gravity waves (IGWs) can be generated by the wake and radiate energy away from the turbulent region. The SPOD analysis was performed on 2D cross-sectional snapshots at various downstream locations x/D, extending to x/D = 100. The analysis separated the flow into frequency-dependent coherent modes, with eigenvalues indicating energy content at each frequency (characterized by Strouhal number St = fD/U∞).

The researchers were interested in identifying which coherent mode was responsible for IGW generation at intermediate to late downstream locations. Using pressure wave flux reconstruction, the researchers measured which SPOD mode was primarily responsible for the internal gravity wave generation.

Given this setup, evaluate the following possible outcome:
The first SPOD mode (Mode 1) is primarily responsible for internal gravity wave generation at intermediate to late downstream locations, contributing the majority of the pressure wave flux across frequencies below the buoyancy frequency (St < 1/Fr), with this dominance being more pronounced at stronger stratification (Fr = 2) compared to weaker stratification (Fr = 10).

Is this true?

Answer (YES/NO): NO